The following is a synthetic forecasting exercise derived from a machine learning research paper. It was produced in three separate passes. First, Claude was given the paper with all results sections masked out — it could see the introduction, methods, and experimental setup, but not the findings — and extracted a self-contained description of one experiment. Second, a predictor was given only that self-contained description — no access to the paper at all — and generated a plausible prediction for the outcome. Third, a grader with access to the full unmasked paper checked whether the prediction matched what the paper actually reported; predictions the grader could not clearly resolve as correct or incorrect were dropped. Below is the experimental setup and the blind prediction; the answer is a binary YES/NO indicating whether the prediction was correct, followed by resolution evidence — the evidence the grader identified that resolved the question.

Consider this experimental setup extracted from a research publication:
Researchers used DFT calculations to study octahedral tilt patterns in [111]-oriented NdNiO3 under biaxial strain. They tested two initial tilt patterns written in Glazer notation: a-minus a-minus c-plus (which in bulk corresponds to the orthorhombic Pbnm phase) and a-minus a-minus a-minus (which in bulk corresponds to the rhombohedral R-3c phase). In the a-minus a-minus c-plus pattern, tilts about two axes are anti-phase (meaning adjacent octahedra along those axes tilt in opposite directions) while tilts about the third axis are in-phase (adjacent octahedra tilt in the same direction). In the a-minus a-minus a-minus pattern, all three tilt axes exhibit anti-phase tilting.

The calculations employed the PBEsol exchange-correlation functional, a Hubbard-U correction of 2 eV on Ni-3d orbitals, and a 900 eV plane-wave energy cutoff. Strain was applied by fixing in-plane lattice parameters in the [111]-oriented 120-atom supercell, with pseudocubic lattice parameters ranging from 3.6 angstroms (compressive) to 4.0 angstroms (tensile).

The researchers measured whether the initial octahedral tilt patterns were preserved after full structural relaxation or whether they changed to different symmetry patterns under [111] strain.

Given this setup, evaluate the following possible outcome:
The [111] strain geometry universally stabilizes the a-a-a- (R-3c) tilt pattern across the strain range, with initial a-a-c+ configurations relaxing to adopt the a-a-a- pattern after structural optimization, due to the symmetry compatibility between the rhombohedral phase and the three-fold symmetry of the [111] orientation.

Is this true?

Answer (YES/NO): NO